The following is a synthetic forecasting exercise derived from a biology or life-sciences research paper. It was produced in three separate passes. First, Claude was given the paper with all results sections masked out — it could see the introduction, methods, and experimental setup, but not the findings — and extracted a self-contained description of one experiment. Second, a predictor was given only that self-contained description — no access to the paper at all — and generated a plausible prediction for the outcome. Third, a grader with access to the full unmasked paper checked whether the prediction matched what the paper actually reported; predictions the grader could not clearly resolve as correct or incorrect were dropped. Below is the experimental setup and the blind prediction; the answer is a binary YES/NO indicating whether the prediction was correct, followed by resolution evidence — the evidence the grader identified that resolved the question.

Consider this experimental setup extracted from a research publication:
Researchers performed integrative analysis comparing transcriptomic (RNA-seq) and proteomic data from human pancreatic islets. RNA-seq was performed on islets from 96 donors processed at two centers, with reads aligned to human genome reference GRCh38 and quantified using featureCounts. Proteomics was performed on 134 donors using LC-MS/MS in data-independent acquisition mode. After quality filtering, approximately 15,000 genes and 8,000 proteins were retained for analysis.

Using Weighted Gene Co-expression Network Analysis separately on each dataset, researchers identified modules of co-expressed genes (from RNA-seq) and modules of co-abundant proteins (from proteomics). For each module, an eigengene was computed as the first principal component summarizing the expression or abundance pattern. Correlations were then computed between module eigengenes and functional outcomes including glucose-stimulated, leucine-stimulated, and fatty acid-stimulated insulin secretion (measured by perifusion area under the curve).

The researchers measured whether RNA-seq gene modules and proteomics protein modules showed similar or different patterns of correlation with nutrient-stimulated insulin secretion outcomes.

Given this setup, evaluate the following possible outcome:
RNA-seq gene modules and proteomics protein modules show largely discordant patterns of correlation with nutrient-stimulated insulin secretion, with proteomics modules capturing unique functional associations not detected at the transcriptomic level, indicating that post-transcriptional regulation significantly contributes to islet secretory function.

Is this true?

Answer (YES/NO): YES